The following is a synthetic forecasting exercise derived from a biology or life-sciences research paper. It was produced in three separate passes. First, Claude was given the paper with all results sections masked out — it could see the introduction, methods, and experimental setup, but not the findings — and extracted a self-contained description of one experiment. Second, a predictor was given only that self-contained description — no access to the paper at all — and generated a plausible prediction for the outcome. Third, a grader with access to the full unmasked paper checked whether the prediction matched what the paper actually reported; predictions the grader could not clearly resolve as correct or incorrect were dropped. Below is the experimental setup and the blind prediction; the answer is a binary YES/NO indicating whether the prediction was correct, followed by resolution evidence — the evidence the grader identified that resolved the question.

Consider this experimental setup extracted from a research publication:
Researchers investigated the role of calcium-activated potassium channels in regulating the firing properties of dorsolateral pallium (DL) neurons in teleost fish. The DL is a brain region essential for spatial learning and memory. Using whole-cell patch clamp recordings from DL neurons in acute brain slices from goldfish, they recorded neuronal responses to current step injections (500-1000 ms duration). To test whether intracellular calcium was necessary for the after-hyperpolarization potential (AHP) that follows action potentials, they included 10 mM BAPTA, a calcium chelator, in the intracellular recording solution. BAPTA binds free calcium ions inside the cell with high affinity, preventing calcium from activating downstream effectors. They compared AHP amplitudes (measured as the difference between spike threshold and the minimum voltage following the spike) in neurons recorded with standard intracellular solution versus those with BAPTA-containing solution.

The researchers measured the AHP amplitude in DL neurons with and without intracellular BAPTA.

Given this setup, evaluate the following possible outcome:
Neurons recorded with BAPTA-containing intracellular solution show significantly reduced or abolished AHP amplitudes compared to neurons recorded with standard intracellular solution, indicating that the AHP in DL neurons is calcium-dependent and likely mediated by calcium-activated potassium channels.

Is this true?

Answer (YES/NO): YES